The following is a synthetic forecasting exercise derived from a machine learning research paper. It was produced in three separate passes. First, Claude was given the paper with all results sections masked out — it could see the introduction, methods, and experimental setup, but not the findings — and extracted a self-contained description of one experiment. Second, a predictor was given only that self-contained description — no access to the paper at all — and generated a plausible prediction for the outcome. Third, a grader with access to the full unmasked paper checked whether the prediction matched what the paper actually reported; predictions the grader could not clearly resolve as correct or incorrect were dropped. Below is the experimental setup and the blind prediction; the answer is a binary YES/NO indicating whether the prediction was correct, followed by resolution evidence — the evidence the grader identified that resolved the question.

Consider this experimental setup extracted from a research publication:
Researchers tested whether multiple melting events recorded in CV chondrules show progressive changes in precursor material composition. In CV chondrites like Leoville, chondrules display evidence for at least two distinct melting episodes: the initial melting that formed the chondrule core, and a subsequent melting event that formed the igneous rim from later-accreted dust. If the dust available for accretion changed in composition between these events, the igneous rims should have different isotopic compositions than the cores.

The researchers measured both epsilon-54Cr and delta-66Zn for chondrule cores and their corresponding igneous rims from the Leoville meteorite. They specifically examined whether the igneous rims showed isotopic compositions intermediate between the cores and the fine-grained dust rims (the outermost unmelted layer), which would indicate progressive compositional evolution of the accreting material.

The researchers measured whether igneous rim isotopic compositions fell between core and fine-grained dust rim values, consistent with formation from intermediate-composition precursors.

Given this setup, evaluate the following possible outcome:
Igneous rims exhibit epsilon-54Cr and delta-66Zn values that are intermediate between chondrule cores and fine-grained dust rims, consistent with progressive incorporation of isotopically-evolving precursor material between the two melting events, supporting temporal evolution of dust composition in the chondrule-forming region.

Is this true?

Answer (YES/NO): YES